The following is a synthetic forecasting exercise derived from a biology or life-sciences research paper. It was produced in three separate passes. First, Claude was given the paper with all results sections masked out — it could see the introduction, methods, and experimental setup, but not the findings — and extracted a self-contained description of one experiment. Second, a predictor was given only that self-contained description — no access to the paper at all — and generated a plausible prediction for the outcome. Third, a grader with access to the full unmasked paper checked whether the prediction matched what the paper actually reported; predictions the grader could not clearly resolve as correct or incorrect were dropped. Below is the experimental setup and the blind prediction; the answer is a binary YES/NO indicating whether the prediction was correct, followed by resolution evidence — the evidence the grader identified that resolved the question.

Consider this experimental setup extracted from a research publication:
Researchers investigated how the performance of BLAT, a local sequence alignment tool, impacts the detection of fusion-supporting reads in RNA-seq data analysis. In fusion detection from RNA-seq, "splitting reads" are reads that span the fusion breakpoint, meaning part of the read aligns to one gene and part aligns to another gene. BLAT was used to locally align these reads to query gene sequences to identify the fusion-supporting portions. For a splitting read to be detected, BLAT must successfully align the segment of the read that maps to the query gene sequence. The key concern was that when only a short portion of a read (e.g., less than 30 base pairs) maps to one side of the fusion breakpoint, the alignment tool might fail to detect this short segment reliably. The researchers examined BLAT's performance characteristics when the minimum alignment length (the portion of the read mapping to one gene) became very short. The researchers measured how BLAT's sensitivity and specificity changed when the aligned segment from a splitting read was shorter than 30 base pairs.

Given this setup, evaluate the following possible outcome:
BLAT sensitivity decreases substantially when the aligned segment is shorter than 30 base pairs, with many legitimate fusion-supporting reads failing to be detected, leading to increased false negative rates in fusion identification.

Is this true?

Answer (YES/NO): YES